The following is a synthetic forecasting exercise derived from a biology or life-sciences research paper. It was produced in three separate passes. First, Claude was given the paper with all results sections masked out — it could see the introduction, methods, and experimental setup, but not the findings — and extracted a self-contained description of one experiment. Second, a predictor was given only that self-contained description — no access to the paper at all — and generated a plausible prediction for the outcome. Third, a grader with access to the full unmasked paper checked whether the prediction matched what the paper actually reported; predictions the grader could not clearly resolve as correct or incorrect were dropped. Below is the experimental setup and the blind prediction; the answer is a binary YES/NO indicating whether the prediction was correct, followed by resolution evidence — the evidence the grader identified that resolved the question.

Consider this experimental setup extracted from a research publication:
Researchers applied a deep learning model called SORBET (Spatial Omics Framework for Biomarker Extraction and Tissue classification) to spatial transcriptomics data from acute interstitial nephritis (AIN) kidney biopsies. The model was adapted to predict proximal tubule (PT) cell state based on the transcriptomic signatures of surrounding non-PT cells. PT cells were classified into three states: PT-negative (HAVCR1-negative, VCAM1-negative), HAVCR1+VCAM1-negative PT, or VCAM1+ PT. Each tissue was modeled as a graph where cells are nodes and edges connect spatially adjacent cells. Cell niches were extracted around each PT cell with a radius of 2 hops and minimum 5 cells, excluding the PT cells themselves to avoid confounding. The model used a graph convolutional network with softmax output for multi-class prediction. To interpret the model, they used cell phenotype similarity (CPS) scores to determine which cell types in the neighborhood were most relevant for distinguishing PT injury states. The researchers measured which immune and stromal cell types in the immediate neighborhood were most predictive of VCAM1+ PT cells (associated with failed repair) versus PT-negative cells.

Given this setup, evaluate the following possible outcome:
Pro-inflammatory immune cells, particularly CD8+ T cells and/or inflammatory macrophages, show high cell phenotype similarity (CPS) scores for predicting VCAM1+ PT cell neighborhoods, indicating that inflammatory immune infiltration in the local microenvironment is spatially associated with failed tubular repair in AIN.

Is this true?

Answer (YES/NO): YES